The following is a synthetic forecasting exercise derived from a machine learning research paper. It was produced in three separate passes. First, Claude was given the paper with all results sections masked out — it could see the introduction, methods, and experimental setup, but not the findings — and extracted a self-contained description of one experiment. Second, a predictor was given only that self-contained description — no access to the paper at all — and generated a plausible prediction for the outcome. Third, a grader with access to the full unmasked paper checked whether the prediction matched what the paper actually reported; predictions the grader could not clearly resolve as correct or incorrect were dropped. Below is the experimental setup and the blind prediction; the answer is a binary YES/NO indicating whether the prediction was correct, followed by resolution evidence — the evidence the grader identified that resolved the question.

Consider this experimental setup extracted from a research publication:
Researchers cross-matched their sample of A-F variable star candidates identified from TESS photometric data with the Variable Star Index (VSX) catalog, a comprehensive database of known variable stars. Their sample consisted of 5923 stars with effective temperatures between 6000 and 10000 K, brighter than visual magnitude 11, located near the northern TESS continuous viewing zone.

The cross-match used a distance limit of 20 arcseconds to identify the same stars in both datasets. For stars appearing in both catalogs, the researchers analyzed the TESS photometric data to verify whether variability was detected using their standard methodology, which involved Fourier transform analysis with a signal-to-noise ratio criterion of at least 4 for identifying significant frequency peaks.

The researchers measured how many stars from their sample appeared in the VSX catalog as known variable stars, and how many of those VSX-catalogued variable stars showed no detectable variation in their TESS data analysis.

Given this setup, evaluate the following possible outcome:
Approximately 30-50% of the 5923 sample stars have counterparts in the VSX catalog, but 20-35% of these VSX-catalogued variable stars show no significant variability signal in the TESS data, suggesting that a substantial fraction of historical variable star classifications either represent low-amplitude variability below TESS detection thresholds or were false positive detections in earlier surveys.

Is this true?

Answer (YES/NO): NO